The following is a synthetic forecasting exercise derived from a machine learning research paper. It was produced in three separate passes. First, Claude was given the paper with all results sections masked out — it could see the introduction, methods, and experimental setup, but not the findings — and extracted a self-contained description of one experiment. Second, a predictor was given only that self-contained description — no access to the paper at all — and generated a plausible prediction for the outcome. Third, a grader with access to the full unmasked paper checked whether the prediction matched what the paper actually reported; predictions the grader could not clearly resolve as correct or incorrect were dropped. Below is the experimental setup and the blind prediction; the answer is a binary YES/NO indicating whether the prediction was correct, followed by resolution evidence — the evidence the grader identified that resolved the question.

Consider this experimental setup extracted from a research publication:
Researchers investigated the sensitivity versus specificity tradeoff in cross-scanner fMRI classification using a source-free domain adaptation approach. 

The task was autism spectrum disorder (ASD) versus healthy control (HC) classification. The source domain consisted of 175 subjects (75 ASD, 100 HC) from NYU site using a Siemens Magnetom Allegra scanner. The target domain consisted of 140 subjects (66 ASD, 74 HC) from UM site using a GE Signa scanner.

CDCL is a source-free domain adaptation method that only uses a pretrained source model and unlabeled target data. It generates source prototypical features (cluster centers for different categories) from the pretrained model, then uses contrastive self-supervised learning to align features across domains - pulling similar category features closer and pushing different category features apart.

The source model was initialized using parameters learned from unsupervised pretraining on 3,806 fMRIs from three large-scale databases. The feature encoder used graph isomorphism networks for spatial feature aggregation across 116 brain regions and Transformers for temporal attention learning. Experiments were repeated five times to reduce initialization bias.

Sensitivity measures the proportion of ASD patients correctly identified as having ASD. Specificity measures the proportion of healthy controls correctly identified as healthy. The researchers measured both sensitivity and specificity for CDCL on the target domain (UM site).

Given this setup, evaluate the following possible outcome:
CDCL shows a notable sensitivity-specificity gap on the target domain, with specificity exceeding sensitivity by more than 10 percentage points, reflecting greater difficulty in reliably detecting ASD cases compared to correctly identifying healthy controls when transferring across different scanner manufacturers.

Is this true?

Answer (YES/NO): NO